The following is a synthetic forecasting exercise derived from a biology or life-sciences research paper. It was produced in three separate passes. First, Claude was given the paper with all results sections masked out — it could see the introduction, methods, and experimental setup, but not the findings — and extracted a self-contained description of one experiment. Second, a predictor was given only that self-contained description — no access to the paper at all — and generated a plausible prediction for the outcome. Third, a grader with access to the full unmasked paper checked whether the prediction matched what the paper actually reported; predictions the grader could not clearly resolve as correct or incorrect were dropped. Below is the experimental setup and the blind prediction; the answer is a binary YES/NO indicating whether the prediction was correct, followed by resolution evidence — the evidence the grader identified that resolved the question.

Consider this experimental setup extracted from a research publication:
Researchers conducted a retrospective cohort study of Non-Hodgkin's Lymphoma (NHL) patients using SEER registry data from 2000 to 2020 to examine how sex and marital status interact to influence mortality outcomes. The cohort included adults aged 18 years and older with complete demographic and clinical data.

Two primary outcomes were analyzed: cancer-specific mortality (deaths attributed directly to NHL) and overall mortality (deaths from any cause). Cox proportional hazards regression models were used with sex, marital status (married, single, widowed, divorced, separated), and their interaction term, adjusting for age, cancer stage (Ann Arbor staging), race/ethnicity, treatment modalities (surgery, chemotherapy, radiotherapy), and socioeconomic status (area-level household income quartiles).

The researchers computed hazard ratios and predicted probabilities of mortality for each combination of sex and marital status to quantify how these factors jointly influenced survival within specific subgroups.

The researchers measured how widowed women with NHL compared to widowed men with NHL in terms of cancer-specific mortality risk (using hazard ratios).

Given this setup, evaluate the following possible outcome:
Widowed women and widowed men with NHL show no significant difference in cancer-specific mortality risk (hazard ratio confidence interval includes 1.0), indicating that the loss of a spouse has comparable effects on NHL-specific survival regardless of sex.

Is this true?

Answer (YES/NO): NO